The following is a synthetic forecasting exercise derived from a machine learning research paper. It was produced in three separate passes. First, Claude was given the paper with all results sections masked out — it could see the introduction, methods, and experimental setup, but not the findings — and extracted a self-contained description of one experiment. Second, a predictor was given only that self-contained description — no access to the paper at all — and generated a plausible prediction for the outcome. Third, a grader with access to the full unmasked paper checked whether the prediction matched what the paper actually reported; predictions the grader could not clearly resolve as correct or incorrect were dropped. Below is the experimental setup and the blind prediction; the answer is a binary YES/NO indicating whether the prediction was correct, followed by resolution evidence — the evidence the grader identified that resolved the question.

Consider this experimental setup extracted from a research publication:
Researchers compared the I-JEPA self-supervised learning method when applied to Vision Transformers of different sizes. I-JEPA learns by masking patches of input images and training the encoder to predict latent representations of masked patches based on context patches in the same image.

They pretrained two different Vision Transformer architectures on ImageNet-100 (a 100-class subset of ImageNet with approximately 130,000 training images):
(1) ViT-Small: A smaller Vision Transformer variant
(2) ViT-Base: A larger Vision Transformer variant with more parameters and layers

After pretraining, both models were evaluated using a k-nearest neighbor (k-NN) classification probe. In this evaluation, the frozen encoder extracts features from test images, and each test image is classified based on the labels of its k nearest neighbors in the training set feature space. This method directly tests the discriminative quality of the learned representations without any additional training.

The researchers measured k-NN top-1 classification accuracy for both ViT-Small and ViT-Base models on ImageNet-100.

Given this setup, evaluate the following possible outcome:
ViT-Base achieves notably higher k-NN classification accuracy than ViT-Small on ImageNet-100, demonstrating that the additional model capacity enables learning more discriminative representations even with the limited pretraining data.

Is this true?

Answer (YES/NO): NO